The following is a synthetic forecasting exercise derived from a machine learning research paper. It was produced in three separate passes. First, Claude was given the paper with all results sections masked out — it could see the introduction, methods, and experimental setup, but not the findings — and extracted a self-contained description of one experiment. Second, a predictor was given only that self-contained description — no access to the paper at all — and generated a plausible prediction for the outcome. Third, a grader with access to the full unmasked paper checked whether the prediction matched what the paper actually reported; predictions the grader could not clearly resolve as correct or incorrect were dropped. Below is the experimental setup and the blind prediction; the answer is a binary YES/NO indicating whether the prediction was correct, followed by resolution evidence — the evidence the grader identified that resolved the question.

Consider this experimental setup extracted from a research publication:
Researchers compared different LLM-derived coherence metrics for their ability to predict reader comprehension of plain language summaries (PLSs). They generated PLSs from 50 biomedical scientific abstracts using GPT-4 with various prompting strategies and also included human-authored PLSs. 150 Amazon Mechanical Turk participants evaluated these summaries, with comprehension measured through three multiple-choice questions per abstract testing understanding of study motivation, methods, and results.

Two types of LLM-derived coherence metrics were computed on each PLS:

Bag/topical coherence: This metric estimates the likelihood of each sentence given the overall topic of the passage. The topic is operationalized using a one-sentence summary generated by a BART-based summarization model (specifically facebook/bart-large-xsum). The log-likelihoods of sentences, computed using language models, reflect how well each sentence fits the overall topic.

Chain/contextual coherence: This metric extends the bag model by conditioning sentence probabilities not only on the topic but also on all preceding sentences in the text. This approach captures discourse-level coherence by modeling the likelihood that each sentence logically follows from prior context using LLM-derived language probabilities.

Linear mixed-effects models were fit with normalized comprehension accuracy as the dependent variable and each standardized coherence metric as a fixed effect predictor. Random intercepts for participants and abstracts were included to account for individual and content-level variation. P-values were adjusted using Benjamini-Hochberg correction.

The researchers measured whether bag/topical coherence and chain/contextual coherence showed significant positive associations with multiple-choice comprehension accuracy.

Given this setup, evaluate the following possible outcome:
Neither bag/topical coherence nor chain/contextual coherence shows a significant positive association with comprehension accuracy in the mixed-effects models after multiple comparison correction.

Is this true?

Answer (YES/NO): YES